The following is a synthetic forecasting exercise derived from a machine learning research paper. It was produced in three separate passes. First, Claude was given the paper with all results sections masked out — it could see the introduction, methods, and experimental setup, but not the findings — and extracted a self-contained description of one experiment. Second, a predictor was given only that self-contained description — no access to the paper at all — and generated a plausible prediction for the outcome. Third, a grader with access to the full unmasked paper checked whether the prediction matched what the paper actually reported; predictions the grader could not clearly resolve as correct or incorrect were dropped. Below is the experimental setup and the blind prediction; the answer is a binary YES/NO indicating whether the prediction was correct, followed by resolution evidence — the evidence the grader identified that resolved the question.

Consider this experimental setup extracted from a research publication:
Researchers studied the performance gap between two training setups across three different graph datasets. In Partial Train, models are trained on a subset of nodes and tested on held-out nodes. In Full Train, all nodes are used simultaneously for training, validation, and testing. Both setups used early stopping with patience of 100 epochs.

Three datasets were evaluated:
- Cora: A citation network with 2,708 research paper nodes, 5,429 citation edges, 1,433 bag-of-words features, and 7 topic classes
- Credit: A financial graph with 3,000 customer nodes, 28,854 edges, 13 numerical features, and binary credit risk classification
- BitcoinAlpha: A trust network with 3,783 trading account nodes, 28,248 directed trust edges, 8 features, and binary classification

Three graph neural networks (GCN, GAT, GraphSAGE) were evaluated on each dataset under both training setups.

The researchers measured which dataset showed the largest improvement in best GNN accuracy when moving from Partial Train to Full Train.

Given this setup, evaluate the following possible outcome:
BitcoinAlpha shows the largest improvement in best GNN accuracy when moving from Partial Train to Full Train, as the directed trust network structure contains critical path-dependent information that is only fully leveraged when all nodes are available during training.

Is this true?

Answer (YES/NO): NO